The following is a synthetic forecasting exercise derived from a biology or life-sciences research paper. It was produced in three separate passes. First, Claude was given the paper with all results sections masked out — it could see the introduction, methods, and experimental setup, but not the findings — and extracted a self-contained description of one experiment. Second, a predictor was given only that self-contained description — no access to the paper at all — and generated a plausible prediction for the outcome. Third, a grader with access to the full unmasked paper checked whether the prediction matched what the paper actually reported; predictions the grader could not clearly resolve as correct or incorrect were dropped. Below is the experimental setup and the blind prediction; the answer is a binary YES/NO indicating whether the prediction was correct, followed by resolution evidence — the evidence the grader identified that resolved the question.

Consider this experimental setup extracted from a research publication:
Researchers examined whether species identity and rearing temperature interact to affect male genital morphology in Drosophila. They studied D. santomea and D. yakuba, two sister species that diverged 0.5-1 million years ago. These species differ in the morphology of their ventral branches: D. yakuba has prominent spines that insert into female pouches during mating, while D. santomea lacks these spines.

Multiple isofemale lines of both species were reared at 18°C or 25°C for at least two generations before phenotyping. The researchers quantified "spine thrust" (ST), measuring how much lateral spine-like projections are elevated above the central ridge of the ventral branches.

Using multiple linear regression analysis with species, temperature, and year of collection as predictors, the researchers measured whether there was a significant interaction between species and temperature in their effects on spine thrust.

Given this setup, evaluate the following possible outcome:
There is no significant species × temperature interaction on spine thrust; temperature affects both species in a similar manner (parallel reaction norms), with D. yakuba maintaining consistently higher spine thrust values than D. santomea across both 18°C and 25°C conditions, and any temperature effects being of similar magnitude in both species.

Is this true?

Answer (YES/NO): NO